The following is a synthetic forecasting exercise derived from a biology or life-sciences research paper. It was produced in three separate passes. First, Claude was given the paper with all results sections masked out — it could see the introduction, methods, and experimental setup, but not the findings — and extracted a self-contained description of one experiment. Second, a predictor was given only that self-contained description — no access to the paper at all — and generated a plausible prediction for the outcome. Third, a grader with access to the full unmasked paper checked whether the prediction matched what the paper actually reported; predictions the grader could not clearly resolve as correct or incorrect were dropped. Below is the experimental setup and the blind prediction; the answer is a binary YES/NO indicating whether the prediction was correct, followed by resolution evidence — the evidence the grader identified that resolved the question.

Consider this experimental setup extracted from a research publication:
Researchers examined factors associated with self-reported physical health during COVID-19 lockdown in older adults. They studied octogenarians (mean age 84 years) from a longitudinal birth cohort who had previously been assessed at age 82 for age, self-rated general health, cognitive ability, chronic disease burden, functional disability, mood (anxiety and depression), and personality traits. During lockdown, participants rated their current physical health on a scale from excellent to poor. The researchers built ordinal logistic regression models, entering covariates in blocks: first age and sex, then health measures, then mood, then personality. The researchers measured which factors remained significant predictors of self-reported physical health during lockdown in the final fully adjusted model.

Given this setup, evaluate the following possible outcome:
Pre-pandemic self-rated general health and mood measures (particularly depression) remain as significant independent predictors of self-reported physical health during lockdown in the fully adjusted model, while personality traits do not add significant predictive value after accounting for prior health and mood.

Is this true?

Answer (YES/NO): NO